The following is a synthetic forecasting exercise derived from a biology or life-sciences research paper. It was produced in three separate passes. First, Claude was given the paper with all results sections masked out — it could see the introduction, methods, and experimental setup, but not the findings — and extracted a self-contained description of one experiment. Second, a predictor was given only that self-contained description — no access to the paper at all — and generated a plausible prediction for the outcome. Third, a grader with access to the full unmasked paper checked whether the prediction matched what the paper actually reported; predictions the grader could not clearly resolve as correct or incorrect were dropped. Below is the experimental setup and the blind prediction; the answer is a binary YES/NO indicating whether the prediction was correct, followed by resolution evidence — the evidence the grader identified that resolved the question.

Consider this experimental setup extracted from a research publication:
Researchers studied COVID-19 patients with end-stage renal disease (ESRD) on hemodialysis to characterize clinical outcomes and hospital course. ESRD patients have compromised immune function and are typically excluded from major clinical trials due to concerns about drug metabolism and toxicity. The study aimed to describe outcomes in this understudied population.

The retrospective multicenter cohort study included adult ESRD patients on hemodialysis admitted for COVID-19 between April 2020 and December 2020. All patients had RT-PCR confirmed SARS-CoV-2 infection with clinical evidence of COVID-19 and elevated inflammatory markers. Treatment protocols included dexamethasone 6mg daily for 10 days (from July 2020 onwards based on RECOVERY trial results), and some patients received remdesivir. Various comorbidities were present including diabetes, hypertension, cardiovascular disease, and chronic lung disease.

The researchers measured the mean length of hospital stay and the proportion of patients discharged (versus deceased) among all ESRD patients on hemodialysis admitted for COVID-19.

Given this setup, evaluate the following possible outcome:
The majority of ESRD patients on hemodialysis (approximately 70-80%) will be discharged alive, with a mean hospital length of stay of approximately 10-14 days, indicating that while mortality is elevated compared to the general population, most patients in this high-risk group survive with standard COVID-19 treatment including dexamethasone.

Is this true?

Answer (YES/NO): NO